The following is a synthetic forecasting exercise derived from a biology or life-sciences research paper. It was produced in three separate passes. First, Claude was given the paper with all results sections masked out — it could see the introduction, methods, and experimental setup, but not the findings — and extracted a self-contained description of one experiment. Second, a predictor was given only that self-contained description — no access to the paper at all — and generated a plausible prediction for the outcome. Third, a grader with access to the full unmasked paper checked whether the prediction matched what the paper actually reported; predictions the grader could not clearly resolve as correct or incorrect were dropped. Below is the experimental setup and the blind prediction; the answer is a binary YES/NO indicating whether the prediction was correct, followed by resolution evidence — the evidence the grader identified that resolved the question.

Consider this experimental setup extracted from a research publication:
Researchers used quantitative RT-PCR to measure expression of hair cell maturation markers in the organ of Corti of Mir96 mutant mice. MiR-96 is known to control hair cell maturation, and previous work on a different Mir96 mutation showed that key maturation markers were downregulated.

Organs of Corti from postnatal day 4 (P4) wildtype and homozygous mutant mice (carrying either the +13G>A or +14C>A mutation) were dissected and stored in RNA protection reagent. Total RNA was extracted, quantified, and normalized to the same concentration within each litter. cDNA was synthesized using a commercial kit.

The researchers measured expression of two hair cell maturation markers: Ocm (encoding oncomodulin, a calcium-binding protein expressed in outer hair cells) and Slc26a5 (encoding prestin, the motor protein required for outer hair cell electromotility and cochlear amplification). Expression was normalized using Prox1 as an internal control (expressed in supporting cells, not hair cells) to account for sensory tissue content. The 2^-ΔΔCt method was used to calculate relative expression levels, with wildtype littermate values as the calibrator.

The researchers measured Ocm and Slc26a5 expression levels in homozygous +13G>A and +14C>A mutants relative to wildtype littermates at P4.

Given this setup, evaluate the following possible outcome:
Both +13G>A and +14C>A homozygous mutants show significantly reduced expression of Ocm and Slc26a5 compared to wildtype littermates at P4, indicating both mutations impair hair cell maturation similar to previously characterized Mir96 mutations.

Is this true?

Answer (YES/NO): YES